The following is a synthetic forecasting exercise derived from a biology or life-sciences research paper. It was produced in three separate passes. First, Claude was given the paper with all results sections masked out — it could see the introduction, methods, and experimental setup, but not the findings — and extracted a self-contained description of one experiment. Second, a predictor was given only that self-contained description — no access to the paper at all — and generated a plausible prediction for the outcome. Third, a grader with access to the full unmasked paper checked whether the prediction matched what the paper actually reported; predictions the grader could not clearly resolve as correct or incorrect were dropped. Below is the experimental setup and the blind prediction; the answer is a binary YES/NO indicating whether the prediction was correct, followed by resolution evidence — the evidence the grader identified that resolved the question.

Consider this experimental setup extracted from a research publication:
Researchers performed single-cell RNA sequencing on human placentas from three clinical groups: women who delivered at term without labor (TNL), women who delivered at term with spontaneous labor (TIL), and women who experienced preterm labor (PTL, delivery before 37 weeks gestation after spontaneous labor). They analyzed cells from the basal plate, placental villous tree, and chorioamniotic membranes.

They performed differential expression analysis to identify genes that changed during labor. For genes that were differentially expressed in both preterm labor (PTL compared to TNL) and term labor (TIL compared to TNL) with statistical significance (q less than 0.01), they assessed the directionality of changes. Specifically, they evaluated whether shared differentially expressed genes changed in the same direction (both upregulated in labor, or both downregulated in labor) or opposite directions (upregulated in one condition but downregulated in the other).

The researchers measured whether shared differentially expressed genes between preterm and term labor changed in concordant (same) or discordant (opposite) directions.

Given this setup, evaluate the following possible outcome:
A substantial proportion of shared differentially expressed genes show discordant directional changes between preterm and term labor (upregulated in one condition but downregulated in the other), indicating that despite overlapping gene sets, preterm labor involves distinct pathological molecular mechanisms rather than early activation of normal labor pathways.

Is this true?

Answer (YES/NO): NO